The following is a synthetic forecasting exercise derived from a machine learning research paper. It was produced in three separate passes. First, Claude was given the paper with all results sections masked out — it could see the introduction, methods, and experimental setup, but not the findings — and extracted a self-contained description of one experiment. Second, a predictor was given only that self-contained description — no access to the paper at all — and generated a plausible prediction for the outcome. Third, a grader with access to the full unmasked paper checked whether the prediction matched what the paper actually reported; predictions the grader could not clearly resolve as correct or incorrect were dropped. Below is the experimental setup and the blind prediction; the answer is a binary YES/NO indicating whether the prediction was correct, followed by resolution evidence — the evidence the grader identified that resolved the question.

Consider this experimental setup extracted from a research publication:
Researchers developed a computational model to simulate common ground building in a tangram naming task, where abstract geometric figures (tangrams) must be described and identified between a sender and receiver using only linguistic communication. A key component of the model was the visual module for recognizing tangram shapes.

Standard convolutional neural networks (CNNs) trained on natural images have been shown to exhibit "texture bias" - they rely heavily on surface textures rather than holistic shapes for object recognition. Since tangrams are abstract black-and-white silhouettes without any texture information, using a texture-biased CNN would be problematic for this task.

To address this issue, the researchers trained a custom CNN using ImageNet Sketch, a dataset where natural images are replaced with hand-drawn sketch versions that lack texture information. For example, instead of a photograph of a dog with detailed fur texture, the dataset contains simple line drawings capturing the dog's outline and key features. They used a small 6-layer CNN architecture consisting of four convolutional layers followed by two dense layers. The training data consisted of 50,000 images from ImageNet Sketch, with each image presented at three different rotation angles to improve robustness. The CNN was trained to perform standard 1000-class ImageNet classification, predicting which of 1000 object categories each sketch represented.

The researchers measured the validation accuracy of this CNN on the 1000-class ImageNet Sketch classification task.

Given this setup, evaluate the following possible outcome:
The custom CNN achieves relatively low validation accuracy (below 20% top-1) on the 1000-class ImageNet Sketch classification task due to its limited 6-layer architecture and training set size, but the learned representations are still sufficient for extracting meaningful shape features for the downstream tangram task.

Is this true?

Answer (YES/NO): YES